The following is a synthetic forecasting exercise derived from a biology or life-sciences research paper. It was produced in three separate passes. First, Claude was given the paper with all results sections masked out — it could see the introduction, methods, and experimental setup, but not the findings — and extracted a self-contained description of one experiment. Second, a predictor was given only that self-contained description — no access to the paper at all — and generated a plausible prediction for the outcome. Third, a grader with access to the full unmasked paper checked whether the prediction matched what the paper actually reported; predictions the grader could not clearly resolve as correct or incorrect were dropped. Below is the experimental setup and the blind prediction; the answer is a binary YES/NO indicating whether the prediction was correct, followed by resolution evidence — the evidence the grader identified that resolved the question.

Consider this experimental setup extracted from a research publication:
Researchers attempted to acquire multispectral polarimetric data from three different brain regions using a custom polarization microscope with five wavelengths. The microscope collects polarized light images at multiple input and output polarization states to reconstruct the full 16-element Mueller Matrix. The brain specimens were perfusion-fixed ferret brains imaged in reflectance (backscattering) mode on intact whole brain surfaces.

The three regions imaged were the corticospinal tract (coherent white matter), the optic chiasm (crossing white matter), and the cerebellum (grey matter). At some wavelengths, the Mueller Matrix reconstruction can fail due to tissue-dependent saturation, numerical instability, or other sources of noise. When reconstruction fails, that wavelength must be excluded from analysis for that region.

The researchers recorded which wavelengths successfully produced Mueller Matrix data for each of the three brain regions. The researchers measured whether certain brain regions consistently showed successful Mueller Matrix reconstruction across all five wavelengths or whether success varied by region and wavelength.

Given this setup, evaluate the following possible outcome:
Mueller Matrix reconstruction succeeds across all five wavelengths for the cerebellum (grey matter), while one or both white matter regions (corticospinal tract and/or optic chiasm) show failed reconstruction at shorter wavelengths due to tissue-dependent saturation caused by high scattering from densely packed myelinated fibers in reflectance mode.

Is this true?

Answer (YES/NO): NO